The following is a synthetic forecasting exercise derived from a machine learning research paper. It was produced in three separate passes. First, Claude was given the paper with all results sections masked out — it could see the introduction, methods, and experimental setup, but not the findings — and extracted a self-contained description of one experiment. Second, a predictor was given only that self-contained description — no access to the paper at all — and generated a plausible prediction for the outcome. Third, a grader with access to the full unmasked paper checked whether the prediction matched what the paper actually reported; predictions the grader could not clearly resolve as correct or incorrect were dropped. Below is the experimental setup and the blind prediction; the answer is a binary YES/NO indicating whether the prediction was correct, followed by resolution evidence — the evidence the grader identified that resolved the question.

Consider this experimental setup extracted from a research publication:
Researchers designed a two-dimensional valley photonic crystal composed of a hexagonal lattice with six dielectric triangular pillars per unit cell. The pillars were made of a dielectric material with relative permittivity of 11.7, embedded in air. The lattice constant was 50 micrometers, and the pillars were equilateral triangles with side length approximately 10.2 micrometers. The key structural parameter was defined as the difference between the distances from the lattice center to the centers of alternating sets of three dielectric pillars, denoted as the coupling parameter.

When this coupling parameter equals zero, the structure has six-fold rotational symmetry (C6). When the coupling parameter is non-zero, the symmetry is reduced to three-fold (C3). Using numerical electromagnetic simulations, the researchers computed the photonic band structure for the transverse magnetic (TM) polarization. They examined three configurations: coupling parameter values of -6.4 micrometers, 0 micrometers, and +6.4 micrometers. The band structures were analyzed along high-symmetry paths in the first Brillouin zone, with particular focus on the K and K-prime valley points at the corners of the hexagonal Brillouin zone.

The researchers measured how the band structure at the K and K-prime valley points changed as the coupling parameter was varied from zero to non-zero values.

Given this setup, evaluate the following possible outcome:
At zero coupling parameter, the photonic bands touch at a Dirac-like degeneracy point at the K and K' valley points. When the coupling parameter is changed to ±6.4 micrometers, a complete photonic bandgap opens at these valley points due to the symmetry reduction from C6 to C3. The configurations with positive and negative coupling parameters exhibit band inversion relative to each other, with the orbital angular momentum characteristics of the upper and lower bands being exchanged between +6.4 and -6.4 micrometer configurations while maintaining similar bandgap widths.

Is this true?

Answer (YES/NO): YES